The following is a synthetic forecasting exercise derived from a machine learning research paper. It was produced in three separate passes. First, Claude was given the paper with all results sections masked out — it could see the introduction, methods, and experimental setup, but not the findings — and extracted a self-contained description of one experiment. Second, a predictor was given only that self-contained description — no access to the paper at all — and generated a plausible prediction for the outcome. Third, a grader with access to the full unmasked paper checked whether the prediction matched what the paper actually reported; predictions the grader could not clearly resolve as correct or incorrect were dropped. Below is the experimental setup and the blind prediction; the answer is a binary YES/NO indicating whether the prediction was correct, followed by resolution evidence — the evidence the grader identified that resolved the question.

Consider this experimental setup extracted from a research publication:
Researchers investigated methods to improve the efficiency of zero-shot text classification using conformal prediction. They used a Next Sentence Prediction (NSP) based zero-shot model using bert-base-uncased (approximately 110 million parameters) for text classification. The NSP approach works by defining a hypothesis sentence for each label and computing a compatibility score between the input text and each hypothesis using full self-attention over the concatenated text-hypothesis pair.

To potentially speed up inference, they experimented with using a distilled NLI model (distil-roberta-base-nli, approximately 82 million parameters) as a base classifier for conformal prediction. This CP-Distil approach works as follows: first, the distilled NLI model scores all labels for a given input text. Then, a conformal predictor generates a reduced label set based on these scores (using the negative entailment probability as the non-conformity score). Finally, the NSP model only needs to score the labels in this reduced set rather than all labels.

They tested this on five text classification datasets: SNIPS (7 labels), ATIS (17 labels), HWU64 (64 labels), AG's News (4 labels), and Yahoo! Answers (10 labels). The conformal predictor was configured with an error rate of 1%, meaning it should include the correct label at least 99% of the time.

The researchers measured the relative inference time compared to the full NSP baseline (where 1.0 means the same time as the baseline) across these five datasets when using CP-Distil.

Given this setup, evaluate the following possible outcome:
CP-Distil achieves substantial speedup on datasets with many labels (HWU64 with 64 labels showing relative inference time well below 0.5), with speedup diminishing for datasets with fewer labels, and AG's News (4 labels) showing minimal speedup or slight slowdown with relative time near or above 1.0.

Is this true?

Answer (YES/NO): NO